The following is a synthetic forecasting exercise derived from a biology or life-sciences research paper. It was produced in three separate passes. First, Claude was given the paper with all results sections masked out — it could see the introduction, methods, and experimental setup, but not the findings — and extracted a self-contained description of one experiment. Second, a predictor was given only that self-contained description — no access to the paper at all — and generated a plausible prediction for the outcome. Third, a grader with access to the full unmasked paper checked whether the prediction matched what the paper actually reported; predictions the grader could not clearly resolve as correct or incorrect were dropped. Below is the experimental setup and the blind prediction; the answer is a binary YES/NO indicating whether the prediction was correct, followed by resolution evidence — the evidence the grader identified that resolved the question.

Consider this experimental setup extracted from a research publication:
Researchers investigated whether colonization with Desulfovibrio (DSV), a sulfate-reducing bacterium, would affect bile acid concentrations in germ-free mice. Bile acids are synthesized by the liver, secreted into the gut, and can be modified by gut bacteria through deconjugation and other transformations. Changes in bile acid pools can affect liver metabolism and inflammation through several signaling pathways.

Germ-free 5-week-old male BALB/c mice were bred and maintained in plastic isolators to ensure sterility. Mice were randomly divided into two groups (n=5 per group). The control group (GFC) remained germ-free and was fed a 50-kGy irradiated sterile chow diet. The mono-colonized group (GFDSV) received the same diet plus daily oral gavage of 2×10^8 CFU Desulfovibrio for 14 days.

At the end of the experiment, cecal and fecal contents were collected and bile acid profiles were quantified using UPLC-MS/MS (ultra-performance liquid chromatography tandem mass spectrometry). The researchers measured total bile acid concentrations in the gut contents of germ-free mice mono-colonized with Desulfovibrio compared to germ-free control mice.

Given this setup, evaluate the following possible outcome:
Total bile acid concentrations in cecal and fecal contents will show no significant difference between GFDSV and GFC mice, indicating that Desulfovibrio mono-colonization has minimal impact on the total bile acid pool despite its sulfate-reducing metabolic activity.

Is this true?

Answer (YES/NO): NO